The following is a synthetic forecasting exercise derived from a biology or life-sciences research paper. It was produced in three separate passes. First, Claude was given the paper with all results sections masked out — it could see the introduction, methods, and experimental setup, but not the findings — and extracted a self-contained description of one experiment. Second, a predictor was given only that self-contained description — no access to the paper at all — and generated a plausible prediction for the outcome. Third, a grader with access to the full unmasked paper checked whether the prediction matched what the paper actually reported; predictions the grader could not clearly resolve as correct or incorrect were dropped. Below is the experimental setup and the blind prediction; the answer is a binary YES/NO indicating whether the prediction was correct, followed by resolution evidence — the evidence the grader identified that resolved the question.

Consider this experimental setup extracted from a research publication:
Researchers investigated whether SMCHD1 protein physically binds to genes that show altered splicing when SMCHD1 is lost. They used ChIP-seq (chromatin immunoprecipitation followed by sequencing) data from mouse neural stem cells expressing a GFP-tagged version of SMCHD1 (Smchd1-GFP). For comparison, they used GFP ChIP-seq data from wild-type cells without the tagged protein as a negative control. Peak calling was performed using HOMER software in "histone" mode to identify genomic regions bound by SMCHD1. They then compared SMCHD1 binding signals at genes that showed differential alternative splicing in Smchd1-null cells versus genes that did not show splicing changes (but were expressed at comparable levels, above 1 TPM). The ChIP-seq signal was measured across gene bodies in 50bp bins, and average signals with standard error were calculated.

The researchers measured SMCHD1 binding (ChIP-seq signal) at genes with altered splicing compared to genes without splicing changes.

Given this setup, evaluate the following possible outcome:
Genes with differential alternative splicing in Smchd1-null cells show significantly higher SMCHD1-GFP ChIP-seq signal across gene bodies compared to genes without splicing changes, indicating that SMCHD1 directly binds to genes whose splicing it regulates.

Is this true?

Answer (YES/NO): YES